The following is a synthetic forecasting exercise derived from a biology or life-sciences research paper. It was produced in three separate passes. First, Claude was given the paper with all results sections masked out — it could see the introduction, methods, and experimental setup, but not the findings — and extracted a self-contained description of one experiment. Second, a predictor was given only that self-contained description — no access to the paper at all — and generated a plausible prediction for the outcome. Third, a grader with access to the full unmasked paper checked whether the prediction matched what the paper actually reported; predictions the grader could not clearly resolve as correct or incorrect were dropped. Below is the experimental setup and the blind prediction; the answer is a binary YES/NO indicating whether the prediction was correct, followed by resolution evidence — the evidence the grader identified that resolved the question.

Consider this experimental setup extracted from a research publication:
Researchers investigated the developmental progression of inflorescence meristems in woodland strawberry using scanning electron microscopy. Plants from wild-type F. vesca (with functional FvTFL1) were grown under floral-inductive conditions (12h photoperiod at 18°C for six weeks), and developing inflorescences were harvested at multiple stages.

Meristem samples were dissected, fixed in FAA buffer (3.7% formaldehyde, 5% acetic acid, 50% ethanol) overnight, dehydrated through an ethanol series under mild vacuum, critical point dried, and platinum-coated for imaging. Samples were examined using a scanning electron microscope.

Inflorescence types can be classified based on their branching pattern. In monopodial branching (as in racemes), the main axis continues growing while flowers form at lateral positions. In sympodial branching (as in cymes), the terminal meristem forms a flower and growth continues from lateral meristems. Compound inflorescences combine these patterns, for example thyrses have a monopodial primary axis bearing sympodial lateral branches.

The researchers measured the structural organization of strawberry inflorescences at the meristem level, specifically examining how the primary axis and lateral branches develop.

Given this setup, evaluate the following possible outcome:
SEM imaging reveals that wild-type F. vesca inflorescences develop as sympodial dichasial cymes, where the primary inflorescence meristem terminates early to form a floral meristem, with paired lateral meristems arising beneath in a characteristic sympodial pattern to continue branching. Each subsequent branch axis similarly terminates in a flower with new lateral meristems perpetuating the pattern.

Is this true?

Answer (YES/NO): NO